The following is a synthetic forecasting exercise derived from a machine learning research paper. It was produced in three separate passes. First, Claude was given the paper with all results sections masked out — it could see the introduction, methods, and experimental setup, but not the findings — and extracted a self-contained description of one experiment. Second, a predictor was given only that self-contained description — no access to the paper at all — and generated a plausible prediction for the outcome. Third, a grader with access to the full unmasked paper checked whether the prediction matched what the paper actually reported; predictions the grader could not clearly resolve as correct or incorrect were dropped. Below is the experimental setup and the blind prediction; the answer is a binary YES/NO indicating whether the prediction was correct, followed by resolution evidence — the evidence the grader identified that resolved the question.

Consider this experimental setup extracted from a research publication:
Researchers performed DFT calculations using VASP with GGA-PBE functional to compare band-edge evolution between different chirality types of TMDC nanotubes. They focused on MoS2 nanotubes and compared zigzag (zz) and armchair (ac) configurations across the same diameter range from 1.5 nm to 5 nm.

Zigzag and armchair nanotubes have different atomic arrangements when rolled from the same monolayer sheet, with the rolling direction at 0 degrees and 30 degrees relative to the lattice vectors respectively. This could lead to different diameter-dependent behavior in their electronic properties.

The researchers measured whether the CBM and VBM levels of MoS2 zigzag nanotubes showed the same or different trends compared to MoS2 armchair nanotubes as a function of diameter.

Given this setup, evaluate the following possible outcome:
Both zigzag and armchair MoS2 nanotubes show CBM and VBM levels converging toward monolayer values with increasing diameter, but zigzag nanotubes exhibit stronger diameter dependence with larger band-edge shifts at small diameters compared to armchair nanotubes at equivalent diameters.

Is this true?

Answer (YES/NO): NO